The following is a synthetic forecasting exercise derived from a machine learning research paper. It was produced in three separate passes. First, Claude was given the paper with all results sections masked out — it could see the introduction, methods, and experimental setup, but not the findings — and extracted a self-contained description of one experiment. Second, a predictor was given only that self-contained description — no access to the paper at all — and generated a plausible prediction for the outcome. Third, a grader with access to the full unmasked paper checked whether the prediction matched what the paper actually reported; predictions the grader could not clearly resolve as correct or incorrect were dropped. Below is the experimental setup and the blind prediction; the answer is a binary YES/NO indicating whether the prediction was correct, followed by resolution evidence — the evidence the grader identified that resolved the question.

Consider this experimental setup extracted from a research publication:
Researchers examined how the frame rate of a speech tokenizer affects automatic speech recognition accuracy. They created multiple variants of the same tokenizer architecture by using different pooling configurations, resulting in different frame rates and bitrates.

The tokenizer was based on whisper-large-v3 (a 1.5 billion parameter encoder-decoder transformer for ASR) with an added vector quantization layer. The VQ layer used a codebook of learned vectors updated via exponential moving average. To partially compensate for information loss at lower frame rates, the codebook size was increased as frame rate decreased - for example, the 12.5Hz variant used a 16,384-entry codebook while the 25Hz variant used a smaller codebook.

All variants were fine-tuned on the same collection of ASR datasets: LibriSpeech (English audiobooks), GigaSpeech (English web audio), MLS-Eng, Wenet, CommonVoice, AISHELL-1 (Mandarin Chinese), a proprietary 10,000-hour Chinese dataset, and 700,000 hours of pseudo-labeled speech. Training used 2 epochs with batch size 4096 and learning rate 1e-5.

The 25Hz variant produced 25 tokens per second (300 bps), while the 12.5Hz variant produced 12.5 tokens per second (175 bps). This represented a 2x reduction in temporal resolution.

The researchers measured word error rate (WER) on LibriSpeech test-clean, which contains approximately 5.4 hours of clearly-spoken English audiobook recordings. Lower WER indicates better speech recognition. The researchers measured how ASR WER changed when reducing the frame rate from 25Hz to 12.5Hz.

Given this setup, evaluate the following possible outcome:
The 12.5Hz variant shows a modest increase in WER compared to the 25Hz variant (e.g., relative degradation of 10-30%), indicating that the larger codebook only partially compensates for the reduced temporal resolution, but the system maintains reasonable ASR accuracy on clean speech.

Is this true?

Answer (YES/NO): NO